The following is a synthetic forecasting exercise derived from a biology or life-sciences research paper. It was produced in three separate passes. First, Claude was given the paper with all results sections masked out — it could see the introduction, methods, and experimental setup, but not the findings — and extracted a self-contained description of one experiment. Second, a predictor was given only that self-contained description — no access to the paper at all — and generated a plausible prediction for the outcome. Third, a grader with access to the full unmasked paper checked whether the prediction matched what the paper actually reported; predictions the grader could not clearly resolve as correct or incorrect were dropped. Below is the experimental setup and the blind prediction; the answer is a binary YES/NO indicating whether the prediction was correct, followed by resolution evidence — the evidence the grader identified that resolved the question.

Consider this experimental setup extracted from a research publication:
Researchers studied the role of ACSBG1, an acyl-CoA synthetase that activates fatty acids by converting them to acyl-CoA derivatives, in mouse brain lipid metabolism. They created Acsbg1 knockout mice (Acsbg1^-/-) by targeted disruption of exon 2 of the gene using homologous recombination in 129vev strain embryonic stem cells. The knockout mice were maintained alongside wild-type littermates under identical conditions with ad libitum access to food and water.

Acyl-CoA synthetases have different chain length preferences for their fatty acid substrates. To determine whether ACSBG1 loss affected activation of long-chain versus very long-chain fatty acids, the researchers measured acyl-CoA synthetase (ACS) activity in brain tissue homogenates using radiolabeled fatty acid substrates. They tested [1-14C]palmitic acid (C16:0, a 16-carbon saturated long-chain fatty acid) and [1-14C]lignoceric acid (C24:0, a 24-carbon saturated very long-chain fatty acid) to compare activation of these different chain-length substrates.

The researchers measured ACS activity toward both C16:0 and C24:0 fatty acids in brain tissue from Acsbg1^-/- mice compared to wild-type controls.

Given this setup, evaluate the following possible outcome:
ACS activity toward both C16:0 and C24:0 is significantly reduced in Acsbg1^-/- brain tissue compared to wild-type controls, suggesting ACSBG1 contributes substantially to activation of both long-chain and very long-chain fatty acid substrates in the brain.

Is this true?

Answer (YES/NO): NO